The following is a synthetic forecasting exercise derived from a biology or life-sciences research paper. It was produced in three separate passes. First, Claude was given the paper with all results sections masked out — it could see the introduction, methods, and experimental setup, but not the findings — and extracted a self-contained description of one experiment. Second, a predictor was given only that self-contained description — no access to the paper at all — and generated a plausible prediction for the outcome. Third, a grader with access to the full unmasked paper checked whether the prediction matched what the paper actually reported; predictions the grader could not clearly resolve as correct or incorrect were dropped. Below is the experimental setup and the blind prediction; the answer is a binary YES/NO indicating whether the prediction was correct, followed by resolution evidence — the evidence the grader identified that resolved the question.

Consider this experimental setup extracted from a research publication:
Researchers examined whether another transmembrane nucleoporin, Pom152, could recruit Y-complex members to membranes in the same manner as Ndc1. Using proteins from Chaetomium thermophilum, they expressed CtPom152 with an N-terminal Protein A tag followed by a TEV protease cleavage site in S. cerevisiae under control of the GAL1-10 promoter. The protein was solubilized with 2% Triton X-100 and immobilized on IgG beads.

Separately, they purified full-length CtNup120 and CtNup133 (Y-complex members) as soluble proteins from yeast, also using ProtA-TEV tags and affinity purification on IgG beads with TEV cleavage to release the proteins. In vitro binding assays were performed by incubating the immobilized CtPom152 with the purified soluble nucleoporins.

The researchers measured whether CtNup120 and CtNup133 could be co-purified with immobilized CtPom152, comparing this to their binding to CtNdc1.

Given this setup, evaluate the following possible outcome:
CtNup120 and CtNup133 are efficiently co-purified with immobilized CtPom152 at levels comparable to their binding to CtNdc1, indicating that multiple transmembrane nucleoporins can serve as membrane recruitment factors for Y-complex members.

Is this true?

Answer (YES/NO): NO